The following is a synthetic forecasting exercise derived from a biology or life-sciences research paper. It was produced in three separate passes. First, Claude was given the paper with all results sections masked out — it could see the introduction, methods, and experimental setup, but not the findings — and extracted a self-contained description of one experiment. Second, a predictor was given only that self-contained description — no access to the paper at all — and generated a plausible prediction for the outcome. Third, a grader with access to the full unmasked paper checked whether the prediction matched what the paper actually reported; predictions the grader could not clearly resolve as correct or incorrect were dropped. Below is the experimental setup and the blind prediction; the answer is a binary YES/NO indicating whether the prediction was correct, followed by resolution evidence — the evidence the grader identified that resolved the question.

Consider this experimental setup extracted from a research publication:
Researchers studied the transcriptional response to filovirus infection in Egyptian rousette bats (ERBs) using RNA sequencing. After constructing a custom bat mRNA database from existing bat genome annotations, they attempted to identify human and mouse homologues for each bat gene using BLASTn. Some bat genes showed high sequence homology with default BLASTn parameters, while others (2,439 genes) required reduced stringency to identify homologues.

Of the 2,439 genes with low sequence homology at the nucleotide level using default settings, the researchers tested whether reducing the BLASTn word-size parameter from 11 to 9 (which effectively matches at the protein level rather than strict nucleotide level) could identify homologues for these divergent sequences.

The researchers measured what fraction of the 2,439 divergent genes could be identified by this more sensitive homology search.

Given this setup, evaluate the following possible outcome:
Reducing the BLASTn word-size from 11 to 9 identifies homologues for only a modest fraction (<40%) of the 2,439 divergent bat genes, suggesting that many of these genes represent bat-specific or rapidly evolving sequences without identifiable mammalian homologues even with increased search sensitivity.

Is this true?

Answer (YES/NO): NO